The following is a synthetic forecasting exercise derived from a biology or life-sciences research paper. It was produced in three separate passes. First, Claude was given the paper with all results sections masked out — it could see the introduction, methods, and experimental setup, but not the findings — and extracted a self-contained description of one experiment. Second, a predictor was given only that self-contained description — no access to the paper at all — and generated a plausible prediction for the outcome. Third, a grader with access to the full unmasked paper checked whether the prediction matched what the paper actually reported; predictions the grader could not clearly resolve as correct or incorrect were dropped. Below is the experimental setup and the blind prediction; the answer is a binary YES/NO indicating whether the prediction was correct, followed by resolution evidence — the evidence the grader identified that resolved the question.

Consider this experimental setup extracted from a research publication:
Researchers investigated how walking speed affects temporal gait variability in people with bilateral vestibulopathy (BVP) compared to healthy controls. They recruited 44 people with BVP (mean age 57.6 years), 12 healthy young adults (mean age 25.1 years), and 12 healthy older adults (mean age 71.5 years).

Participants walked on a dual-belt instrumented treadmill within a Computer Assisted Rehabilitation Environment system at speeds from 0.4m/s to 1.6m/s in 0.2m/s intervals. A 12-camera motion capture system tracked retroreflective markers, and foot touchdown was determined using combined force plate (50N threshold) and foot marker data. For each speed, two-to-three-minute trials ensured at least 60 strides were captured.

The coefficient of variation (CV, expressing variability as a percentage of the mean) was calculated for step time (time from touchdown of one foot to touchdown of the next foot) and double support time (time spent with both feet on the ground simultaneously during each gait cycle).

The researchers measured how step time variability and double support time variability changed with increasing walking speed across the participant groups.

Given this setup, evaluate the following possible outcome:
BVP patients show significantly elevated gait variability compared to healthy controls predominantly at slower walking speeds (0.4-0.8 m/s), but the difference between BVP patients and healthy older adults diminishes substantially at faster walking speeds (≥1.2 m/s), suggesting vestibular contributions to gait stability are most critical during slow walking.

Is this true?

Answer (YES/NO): NO